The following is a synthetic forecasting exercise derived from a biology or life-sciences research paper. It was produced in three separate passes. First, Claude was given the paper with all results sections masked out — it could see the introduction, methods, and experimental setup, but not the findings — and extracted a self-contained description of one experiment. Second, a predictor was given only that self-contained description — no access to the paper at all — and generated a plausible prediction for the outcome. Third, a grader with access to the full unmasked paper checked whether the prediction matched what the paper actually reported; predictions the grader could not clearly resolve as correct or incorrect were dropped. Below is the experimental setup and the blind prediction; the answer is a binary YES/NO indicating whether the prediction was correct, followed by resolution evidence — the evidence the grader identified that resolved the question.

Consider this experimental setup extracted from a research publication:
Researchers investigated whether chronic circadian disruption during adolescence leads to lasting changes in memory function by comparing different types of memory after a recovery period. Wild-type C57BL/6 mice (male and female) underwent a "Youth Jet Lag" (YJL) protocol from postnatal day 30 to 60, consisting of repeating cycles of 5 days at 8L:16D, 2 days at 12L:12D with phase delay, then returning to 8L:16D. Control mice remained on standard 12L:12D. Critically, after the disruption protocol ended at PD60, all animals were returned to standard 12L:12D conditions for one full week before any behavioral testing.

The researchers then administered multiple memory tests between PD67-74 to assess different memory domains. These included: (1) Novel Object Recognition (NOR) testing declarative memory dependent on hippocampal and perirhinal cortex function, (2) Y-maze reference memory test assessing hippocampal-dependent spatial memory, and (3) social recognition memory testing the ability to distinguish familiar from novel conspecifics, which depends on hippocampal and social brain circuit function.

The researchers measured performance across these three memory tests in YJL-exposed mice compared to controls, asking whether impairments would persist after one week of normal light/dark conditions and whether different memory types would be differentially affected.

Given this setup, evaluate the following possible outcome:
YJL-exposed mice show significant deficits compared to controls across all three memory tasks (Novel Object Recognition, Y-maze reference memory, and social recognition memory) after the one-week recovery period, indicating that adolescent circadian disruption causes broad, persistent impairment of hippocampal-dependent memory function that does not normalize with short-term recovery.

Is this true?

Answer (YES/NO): YES